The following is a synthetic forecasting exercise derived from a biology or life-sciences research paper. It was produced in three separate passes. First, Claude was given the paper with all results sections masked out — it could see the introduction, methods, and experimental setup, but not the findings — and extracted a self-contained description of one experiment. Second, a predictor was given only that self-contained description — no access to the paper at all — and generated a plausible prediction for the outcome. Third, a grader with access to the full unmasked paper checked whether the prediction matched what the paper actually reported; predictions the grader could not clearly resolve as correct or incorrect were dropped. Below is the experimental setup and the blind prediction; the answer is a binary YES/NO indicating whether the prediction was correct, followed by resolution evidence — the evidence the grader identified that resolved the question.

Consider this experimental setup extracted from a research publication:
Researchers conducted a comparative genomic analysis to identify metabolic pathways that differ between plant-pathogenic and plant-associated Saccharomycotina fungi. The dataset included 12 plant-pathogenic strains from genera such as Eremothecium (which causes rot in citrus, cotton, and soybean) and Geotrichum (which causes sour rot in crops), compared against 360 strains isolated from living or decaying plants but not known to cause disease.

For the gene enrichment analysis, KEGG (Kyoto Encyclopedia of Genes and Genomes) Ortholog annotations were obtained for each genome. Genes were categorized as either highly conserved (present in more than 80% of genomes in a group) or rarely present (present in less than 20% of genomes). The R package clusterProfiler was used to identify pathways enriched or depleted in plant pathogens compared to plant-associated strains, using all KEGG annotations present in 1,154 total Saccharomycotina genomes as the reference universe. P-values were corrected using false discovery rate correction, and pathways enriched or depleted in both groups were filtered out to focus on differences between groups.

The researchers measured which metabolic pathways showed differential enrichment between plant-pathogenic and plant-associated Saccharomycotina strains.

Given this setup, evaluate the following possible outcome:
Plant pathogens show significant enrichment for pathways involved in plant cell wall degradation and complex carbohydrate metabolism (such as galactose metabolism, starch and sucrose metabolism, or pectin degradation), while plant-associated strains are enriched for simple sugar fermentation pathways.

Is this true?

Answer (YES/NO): NO